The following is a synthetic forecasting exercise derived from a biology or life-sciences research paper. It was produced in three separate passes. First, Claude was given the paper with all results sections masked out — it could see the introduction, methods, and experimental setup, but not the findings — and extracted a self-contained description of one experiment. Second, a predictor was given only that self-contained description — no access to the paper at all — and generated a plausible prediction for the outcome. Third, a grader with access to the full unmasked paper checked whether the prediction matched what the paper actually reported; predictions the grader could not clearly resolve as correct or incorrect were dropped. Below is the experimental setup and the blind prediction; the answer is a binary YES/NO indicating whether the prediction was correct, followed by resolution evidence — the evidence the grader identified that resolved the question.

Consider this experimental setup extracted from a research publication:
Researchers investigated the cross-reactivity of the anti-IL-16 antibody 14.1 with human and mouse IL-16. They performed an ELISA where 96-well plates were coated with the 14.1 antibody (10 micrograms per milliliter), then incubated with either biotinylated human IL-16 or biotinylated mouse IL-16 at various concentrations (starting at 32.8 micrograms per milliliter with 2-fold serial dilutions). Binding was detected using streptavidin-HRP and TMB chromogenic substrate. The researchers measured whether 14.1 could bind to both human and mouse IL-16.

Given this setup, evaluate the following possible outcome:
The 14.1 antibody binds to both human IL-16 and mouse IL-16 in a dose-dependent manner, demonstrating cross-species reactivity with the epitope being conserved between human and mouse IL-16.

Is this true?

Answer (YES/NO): YES